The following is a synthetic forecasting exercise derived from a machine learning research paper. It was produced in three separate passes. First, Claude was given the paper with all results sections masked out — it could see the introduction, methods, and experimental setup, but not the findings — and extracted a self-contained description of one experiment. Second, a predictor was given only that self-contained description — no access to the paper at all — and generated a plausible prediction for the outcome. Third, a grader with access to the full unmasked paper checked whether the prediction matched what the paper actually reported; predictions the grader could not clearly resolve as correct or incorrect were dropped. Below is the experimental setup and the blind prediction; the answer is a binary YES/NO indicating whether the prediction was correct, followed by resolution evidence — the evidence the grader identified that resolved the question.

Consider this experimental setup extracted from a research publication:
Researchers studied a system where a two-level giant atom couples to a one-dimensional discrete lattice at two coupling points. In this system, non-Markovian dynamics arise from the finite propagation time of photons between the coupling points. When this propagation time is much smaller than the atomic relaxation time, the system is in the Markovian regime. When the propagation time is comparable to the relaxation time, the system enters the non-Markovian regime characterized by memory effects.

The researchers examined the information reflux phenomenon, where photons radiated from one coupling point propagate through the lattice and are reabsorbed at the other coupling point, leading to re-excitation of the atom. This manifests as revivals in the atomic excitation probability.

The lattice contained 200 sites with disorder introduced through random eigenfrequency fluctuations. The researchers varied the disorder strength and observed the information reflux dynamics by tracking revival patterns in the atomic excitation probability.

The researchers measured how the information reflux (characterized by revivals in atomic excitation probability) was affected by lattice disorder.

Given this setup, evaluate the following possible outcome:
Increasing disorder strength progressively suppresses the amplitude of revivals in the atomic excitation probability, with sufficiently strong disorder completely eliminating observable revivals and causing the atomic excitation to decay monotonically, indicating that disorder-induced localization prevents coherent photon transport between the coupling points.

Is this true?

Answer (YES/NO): NO